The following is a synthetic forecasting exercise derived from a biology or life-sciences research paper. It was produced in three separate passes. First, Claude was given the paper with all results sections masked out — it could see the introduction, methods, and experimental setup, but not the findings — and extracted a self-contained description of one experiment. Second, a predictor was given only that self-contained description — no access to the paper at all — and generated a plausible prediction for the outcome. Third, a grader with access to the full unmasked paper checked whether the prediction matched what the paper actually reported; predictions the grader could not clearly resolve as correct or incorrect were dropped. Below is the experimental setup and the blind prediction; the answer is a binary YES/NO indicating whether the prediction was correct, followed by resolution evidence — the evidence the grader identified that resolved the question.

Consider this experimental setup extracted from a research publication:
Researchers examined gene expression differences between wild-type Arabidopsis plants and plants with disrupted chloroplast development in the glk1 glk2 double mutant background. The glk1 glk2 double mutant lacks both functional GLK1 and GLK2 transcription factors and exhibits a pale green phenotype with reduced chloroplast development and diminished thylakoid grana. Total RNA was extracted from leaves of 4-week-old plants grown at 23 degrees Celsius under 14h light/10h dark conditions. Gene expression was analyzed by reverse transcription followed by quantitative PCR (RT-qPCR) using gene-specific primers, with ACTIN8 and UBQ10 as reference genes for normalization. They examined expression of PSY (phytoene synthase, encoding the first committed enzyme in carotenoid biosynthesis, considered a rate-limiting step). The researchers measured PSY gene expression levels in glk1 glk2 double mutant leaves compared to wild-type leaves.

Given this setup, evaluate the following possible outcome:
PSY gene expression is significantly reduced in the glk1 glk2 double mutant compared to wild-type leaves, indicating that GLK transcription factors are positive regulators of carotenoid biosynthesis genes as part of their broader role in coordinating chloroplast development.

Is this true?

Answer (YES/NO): YES